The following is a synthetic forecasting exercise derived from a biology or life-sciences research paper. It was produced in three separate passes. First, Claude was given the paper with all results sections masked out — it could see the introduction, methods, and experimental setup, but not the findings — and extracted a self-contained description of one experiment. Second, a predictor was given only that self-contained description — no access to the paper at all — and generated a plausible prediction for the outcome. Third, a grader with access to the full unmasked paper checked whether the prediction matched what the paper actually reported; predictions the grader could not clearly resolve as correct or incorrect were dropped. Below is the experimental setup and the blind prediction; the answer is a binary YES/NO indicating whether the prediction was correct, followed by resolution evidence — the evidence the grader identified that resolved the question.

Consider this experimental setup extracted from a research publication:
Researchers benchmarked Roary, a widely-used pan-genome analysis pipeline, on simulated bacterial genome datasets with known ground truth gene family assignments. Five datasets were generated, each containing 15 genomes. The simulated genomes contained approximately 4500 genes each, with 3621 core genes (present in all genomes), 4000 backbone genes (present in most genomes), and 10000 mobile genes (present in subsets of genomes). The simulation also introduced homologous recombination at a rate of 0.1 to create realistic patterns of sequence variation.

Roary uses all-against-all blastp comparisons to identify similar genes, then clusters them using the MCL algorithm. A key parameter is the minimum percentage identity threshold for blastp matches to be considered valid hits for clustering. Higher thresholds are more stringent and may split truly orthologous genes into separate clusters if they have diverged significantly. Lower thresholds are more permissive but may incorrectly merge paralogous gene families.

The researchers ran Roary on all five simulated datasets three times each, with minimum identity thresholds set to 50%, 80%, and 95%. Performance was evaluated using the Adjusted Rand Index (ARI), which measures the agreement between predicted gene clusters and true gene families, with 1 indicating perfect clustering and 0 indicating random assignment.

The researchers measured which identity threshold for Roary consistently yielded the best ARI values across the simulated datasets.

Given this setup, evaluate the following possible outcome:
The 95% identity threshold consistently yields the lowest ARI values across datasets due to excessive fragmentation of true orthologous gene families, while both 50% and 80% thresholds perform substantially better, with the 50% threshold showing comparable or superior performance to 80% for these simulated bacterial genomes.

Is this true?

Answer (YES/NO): NO